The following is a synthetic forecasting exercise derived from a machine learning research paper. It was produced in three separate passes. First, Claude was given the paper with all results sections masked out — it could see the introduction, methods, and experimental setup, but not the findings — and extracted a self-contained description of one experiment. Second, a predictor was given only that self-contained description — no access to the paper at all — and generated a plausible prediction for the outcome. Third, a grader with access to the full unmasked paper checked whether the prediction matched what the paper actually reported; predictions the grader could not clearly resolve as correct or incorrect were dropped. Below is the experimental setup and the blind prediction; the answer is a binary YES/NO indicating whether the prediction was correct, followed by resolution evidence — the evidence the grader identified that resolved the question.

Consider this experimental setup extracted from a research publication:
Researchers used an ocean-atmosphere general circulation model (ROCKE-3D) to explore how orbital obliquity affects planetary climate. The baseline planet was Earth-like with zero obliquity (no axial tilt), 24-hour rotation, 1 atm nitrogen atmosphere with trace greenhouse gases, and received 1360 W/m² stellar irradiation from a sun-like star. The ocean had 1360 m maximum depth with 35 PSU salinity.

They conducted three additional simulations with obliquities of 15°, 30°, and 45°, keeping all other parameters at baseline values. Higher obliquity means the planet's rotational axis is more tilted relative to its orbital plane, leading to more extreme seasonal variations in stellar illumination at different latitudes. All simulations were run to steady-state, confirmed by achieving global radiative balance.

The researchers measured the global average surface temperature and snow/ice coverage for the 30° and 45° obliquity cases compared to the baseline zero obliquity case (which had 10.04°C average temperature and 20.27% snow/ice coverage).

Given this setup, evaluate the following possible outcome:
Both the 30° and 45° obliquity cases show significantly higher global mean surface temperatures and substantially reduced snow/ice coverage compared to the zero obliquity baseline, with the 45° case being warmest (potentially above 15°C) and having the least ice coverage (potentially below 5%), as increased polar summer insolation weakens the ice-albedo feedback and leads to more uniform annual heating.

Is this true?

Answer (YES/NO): YES